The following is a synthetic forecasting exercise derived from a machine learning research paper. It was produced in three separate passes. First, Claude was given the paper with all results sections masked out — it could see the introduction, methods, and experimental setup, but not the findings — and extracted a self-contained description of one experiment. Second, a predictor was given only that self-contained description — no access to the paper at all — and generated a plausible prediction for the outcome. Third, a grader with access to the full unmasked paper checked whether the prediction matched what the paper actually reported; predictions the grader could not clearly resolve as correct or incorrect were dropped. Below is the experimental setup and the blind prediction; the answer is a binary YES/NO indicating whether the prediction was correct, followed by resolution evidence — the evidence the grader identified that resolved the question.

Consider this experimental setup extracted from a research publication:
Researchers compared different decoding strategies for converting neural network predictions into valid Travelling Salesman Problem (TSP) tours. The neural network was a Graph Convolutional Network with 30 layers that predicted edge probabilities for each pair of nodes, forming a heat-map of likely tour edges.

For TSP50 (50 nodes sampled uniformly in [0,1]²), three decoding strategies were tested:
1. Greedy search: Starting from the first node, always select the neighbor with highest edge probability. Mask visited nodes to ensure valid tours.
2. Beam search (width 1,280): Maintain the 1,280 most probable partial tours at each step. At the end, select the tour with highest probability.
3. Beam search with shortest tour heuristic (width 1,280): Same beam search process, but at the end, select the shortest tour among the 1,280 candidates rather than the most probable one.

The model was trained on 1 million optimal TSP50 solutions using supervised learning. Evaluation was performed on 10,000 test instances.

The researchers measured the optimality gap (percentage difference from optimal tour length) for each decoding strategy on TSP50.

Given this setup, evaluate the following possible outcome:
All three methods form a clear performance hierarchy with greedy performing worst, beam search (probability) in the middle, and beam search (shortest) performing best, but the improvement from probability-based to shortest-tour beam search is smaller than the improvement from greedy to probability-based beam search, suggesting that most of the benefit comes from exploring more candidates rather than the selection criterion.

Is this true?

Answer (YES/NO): YES